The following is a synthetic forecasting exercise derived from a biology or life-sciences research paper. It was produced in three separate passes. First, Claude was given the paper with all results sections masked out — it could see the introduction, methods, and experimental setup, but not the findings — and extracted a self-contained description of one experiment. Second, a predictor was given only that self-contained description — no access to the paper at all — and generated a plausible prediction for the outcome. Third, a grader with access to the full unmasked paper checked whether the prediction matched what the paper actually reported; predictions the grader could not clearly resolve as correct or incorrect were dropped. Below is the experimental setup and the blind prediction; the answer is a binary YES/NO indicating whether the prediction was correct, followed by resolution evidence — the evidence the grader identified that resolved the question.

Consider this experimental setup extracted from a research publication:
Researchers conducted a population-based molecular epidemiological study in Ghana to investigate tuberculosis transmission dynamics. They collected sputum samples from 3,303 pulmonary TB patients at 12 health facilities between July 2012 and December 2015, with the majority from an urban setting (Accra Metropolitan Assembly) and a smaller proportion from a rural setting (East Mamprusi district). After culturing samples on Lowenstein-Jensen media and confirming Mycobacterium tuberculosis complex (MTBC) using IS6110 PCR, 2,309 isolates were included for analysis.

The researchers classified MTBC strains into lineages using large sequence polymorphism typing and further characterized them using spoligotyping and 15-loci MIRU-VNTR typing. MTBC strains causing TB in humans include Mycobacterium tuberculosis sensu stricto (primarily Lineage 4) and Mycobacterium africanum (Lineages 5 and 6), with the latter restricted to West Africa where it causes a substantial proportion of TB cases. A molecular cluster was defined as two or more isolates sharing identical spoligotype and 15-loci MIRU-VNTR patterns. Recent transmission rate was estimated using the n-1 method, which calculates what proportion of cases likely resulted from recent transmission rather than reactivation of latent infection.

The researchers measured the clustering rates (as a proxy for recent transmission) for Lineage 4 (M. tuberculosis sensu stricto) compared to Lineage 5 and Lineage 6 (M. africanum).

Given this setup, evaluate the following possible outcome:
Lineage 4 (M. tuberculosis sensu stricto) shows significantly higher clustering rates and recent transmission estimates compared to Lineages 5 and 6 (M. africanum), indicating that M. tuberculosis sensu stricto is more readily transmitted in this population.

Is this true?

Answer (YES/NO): YES